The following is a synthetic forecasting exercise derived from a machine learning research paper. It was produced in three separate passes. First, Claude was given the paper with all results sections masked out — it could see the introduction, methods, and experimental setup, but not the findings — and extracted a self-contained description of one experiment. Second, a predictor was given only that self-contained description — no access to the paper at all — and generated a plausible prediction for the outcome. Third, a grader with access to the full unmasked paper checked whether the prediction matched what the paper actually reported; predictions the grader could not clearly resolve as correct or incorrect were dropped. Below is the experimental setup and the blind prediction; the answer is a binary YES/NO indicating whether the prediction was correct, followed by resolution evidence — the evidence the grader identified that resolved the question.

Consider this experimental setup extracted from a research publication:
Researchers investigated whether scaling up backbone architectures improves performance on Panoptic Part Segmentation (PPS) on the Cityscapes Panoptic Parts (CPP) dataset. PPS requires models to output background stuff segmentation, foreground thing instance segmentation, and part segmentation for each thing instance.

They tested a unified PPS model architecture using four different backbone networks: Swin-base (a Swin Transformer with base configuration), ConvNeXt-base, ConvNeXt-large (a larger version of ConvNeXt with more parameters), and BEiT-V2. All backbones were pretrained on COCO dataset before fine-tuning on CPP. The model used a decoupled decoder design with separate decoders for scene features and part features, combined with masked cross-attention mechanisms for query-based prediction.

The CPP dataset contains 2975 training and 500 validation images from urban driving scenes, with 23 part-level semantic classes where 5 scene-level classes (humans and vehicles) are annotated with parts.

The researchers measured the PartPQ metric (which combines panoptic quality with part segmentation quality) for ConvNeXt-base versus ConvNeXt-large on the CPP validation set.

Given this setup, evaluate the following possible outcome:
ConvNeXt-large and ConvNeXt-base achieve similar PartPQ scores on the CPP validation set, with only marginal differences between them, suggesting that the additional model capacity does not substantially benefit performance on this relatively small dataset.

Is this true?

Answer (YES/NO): YES